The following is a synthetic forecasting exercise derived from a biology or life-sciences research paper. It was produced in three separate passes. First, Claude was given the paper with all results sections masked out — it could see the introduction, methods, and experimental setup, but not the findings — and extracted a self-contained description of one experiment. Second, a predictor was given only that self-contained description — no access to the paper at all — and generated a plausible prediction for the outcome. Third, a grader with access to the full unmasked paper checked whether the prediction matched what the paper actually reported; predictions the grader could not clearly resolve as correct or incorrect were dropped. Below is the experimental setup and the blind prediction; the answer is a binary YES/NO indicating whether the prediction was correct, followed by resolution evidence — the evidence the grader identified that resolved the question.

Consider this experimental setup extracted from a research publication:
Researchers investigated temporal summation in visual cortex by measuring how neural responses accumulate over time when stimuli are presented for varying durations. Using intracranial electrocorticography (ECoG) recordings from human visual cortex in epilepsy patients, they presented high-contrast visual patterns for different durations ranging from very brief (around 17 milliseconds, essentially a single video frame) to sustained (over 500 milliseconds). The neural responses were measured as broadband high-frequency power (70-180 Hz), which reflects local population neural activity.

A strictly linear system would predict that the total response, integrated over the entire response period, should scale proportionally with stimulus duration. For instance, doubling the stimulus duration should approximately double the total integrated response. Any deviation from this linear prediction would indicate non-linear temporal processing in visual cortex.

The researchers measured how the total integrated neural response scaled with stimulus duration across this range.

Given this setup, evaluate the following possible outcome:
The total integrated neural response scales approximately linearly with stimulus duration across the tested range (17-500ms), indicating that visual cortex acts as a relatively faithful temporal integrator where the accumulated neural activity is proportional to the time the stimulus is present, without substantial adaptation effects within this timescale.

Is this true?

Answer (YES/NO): NO